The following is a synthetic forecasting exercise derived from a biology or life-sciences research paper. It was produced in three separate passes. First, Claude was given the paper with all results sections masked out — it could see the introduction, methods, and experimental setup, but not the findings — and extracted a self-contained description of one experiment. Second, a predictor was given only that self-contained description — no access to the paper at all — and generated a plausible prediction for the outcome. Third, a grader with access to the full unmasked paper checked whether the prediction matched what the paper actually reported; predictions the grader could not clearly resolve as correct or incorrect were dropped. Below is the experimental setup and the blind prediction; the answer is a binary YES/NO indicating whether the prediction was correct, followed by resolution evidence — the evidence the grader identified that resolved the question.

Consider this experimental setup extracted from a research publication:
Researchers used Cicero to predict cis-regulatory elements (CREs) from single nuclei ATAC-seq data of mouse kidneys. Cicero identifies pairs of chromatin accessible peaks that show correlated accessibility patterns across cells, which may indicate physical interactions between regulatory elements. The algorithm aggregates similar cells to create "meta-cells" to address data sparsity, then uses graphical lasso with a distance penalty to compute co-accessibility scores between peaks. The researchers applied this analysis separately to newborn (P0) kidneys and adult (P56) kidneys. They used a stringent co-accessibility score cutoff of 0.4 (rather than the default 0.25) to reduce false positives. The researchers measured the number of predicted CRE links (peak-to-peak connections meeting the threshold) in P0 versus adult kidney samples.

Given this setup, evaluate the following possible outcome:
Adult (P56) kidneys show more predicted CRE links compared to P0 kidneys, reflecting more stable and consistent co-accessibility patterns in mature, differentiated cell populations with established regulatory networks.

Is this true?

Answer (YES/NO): NO